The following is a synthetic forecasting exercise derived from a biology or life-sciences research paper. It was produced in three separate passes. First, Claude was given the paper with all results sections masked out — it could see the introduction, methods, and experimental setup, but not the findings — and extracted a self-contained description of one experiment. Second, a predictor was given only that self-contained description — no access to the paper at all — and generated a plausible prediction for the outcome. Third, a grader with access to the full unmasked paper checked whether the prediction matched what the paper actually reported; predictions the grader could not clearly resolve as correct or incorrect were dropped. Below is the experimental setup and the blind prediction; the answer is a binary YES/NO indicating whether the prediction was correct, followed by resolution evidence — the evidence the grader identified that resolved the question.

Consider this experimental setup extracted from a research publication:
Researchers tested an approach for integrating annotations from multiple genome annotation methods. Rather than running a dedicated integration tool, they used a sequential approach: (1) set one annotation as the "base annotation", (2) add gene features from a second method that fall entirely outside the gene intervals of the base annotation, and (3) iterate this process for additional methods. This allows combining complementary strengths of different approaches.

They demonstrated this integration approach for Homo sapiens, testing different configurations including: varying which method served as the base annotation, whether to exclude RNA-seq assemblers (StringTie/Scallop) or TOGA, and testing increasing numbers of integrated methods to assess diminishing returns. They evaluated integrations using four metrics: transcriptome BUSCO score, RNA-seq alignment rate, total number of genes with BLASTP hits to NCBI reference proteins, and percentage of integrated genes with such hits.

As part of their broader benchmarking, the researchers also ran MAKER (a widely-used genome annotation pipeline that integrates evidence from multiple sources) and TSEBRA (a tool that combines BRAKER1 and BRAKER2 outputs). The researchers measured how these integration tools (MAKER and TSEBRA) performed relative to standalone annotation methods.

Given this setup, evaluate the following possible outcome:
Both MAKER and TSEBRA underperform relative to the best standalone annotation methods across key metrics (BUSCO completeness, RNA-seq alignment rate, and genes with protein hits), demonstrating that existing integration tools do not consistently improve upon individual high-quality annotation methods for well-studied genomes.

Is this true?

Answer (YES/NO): YES